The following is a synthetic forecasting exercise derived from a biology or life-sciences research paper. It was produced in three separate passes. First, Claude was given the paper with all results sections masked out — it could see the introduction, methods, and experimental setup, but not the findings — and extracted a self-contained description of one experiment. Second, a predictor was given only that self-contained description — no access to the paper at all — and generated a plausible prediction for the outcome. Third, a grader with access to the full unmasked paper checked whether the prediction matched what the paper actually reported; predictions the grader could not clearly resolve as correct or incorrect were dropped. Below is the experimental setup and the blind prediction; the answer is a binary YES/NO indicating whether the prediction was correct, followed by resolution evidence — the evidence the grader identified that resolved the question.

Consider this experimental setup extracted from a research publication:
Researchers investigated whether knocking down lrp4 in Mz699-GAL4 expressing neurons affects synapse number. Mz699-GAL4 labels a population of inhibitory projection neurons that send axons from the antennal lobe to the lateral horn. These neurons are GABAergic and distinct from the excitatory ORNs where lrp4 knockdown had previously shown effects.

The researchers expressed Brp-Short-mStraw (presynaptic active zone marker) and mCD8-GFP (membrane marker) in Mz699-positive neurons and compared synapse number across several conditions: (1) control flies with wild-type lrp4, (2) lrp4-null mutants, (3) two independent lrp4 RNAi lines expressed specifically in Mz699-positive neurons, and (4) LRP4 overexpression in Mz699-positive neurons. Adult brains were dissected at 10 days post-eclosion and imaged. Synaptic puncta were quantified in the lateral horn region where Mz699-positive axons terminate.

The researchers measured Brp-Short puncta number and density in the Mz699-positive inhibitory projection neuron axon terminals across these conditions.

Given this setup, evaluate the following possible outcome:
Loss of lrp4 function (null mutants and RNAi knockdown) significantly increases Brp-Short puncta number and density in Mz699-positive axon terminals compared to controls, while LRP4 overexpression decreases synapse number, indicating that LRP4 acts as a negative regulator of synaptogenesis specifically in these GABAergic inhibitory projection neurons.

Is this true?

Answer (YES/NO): NO